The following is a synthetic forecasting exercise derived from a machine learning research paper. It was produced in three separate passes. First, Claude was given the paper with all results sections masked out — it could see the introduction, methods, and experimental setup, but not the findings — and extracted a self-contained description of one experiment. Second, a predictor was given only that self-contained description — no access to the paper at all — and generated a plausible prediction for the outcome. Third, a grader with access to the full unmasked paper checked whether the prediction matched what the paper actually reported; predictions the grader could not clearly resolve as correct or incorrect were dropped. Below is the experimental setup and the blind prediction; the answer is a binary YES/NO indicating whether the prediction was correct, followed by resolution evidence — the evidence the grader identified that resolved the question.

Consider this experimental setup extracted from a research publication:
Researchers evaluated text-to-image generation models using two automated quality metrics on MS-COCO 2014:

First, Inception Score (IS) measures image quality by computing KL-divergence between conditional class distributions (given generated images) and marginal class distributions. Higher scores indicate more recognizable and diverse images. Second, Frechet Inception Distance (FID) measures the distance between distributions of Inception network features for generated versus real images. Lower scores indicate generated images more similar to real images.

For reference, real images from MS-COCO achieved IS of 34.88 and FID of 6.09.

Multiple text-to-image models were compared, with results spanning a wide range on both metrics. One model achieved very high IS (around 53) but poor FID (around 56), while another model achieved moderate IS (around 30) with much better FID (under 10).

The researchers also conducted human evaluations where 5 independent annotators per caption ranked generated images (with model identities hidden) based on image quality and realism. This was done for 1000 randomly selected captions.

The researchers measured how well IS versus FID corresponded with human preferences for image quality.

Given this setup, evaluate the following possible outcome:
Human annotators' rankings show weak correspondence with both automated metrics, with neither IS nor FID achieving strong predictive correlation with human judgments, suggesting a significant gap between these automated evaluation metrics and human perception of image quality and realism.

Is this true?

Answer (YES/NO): NO